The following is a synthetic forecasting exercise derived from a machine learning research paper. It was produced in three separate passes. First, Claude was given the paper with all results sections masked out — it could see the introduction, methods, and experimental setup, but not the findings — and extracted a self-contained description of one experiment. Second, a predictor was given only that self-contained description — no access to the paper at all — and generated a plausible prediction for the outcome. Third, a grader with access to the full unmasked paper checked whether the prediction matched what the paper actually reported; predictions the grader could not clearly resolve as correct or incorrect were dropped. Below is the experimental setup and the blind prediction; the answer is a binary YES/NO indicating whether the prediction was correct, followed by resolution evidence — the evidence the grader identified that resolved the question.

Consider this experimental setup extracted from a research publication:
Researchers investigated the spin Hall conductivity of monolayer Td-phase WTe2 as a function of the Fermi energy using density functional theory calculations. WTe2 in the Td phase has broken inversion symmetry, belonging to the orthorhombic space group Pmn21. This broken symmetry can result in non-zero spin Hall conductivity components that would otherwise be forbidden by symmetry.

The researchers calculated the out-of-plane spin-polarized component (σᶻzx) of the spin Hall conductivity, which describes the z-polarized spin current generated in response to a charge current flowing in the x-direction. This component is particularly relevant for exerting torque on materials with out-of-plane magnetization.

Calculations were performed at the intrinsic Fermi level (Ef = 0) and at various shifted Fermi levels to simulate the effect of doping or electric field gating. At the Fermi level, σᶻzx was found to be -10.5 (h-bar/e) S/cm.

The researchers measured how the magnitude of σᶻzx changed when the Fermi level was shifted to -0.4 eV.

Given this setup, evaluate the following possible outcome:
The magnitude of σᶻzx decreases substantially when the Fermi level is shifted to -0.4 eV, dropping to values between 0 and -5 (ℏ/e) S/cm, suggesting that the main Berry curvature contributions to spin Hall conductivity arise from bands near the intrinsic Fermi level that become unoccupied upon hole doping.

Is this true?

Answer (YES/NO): NO